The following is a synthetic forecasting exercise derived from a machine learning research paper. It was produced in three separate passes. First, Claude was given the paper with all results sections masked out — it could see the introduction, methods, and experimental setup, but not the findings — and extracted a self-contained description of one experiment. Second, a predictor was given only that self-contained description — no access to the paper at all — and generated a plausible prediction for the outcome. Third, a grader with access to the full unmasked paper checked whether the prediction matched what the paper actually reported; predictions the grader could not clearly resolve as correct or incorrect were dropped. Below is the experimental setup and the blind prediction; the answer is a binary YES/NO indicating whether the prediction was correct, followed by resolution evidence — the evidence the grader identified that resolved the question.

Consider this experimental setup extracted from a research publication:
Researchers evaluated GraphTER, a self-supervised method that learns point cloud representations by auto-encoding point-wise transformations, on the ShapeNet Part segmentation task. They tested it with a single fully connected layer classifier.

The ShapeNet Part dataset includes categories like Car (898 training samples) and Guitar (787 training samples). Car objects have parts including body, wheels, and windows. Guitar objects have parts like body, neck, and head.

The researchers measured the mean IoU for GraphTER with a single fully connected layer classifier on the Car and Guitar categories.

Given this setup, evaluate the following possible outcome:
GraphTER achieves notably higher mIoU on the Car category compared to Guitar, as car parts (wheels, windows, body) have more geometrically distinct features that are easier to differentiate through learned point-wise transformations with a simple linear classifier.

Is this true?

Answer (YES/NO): NO